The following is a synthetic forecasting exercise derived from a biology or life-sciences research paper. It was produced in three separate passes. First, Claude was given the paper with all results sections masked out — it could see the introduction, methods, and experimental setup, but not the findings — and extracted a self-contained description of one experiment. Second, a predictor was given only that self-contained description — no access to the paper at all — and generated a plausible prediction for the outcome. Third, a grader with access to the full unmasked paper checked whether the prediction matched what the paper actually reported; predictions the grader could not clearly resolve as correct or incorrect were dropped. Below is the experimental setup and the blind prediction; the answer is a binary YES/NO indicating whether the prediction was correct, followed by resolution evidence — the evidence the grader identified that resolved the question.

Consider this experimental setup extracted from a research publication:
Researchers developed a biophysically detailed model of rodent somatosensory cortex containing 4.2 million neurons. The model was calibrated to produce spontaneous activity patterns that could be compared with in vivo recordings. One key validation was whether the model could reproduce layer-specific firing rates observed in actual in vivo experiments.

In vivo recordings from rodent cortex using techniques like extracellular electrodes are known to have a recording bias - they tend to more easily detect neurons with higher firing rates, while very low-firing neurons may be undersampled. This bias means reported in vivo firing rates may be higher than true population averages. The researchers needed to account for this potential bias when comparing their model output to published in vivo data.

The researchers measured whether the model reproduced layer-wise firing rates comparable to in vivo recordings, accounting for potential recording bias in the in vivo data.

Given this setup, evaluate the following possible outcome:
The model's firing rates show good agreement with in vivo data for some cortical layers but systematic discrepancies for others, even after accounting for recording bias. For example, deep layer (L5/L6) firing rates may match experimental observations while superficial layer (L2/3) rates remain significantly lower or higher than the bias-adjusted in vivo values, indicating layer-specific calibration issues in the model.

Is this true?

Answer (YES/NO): NO